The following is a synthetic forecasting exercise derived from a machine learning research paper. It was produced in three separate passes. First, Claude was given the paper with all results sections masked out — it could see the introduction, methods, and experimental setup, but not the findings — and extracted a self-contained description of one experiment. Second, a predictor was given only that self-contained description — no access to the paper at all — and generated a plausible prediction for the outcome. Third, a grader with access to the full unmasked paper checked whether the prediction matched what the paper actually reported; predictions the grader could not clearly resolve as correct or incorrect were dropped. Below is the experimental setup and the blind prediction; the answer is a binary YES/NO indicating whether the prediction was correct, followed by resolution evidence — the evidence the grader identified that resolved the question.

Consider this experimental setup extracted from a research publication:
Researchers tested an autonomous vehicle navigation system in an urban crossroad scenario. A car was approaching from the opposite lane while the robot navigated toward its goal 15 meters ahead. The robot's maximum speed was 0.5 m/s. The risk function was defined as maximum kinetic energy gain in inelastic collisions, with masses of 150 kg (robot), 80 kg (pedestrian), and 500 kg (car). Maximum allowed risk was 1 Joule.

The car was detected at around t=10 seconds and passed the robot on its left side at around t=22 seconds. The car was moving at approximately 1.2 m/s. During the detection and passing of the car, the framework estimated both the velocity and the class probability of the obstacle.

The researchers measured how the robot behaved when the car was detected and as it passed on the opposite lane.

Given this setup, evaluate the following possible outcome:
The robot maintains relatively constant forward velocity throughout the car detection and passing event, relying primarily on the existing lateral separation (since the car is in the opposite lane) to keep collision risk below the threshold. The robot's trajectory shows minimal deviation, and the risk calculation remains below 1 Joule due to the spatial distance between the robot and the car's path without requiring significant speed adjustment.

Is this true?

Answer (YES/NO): YES